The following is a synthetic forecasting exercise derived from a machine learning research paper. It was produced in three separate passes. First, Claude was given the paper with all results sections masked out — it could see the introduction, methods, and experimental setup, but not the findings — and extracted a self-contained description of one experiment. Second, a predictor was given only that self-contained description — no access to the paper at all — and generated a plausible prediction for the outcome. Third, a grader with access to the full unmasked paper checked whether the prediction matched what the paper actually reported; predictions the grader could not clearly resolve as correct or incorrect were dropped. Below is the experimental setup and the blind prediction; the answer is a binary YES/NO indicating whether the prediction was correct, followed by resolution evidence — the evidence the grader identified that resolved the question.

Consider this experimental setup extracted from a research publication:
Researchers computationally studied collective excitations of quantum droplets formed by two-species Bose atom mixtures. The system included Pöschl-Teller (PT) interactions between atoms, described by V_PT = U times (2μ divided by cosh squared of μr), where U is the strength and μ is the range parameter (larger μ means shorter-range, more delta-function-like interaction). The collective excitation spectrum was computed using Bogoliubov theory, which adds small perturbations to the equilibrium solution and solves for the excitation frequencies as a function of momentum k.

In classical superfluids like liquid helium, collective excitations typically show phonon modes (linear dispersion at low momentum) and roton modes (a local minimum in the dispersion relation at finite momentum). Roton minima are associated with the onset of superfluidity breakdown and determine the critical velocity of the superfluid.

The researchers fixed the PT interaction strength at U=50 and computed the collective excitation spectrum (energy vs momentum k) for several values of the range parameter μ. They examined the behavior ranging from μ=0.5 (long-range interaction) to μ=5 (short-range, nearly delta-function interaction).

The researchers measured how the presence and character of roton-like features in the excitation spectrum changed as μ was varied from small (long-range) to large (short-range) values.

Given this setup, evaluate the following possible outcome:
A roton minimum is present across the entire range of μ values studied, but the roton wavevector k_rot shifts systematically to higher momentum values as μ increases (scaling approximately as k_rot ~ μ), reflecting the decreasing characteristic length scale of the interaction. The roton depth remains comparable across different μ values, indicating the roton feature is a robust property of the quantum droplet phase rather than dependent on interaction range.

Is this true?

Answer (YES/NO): NO